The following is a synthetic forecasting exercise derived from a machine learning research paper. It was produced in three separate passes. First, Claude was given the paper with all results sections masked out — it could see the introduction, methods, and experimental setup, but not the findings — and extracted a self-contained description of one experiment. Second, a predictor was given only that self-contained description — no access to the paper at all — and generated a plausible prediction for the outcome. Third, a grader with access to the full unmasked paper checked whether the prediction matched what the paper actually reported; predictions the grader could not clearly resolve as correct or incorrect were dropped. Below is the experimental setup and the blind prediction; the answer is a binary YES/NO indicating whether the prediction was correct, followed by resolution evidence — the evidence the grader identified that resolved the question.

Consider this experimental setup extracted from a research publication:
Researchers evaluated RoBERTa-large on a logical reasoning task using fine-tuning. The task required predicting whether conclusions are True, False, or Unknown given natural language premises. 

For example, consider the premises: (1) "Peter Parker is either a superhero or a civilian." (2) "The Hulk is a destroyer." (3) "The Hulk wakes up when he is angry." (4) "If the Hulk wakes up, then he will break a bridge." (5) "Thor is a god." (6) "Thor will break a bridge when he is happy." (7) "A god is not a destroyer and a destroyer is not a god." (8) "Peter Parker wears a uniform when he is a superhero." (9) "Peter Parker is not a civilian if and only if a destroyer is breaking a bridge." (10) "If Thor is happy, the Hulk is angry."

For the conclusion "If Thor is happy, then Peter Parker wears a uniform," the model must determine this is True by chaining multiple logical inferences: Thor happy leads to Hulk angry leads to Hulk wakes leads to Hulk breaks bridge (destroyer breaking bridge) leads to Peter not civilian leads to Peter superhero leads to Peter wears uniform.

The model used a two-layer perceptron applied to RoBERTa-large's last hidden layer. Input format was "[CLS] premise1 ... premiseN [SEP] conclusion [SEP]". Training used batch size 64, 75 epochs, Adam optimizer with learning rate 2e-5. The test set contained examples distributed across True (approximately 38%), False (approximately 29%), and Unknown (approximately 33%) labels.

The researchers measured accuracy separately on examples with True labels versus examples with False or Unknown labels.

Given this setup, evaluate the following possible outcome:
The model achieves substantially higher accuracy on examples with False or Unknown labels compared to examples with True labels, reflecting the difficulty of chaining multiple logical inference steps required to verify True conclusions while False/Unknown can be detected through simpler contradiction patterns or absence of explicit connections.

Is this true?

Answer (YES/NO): NO